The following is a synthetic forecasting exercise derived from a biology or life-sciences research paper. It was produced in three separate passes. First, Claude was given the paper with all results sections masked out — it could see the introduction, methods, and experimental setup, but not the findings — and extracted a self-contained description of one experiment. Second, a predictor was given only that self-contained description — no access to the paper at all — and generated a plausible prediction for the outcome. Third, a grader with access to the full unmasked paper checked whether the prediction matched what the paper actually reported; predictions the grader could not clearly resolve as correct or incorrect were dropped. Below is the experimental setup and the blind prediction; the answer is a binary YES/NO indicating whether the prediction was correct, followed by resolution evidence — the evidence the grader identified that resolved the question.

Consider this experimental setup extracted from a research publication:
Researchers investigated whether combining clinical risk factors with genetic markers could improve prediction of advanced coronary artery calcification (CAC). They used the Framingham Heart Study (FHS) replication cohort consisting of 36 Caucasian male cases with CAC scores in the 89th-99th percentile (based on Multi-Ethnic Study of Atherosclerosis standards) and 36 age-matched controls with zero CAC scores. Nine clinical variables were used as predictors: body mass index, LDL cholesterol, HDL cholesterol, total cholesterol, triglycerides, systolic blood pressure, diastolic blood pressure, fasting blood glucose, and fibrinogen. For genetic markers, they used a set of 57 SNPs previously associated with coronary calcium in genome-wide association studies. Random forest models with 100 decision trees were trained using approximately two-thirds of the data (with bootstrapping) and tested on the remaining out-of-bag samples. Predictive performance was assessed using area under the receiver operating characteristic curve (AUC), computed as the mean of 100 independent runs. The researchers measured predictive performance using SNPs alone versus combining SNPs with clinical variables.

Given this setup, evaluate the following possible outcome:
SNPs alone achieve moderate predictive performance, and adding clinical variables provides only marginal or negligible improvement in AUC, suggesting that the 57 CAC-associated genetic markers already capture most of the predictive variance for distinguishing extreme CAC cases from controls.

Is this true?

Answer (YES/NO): NO